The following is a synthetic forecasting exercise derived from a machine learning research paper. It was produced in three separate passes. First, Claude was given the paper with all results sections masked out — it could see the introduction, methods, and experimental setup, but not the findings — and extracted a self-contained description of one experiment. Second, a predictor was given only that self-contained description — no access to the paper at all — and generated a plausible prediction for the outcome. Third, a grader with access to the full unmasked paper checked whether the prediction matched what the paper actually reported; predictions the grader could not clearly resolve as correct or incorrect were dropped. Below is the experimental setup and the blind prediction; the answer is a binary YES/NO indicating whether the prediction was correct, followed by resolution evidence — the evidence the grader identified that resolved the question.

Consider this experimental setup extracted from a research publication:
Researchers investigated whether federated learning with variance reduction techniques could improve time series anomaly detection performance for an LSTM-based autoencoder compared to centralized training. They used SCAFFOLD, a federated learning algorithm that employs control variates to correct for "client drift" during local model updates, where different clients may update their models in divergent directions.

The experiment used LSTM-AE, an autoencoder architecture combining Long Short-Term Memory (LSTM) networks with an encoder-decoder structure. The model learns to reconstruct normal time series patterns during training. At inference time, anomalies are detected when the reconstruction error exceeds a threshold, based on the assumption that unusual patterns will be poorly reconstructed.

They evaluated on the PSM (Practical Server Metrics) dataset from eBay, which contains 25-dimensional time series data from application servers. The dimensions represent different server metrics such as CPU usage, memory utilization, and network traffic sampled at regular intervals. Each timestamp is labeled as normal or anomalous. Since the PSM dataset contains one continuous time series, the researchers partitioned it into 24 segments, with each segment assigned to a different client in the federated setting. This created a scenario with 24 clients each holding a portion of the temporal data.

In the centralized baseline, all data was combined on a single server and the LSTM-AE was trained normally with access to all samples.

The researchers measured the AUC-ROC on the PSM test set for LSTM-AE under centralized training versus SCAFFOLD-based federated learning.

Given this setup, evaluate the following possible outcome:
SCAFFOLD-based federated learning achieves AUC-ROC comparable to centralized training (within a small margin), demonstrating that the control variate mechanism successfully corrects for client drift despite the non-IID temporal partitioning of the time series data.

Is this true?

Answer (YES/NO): NO